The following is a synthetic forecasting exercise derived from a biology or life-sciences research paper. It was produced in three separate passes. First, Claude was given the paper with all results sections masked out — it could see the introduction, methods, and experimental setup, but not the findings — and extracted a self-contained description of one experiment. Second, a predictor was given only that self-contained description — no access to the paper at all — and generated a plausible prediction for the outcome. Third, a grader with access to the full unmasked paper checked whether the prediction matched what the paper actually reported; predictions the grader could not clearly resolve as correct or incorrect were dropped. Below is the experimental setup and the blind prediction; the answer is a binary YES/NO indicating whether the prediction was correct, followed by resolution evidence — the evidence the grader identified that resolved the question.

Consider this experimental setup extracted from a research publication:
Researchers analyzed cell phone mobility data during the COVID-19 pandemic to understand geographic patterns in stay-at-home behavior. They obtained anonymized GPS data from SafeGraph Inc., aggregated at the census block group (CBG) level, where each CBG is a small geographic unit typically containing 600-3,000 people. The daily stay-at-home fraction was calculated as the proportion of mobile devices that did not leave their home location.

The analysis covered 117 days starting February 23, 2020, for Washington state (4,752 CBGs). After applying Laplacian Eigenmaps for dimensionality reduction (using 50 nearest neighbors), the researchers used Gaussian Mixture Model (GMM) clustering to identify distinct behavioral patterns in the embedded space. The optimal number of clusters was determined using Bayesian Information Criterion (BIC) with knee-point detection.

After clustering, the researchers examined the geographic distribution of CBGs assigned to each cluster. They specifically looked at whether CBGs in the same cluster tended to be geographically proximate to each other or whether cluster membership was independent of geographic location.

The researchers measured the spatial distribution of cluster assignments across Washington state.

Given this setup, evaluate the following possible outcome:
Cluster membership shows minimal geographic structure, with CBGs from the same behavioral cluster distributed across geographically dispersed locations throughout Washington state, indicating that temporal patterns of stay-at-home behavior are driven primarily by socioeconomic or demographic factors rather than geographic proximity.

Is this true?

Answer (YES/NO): NO